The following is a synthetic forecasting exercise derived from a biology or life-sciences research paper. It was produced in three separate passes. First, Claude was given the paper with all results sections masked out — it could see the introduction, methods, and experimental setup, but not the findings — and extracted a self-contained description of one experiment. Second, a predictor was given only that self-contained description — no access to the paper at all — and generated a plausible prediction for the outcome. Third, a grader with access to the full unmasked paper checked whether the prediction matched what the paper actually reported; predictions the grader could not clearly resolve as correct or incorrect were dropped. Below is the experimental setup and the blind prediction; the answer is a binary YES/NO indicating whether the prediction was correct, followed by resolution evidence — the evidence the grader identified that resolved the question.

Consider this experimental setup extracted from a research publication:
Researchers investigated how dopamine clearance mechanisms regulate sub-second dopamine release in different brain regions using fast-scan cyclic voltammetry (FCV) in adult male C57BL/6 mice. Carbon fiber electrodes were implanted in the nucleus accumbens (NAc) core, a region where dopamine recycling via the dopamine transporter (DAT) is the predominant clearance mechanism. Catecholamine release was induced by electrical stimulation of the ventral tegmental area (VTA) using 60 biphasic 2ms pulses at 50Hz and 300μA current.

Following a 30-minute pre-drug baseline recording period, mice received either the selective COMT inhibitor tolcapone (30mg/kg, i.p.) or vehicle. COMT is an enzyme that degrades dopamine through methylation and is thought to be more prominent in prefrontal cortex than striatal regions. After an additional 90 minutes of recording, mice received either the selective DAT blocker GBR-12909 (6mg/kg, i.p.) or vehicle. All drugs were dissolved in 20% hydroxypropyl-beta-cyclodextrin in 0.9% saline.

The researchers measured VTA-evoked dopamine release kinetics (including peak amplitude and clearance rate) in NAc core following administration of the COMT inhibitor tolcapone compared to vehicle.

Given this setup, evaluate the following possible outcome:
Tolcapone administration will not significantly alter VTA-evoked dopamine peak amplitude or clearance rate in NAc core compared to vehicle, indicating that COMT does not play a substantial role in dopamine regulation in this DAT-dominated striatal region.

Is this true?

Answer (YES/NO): YES